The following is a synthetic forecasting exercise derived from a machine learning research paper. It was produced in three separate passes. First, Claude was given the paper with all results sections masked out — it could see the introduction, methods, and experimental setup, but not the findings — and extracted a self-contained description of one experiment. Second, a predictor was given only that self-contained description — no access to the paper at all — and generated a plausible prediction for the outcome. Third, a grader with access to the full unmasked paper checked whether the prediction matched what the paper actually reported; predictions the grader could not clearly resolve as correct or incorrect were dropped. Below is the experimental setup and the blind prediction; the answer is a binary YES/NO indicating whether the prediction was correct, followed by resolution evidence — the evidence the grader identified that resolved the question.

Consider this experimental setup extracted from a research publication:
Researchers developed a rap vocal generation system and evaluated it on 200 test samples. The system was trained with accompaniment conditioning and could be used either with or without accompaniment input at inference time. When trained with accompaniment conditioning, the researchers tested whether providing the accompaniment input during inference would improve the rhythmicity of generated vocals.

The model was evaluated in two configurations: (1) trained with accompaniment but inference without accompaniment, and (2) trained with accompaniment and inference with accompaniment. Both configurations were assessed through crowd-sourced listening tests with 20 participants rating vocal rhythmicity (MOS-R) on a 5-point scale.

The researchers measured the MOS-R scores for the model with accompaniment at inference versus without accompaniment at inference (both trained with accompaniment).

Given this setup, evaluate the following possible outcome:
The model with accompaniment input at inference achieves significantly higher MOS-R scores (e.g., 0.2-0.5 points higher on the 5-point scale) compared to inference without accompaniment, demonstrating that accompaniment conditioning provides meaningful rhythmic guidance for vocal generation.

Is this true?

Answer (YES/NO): YES